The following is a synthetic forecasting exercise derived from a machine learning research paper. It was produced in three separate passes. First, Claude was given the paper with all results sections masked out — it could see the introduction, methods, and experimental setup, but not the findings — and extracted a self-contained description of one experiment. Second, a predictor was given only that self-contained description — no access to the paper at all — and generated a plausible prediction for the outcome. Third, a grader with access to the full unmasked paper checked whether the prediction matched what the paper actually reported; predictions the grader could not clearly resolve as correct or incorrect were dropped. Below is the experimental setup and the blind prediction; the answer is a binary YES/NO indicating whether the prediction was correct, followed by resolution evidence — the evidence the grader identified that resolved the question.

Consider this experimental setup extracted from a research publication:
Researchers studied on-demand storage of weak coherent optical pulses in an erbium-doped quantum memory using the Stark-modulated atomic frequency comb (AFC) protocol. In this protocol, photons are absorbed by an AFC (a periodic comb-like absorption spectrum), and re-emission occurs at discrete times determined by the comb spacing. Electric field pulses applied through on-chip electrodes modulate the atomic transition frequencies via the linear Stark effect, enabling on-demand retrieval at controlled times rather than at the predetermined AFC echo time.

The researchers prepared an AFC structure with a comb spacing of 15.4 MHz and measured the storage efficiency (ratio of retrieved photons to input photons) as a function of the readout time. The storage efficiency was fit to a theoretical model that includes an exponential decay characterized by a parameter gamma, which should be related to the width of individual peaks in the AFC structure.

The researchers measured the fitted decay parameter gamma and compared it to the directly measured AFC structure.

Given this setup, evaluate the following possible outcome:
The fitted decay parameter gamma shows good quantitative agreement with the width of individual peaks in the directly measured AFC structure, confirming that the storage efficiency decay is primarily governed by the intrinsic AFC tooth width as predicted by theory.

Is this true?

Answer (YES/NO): YES